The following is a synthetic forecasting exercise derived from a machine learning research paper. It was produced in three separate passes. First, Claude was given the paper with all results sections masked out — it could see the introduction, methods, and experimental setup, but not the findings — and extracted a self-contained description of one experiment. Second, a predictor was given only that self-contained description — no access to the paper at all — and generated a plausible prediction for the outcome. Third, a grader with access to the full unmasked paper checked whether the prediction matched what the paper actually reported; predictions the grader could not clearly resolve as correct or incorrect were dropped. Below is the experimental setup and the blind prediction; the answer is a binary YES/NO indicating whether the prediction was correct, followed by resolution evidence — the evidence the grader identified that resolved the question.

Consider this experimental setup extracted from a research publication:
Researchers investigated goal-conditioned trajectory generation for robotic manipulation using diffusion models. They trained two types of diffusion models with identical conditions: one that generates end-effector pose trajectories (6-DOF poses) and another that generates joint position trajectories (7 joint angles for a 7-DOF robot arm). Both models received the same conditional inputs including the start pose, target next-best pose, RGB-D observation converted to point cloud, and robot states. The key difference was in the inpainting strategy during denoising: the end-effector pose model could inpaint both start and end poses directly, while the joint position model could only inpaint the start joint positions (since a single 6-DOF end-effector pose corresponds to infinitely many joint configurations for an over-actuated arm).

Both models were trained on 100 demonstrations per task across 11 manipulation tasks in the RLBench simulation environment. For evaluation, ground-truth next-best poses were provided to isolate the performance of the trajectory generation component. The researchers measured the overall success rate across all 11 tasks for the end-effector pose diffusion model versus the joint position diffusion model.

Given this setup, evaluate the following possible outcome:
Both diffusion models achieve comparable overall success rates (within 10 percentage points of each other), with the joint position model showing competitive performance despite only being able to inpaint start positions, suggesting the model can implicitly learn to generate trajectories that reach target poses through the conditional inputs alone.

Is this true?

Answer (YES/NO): YES